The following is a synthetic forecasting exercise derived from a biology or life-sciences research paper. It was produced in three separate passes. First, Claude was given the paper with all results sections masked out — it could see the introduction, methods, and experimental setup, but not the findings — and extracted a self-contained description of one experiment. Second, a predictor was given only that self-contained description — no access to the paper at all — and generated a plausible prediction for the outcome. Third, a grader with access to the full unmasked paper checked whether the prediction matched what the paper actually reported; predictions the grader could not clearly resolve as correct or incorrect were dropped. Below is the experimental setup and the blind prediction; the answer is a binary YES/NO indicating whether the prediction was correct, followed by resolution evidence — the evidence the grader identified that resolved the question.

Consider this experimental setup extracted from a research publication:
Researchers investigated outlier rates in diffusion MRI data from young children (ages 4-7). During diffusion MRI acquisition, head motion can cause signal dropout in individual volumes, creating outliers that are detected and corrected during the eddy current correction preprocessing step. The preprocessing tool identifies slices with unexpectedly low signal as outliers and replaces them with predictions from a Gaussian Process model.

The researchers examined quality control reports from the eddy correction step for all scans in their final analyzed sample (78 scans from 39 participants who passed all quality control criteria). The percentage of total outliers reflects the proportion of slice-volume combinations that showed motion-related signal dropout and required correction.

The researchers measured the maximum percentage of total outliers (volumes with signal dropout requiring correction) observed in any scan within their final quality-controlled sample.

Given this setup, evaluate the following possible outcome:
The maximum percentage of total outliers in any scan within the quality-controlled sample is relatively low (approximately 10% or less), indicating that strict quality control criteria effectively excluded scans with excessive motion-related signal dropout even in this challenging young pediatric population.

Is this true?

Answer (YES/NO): YES